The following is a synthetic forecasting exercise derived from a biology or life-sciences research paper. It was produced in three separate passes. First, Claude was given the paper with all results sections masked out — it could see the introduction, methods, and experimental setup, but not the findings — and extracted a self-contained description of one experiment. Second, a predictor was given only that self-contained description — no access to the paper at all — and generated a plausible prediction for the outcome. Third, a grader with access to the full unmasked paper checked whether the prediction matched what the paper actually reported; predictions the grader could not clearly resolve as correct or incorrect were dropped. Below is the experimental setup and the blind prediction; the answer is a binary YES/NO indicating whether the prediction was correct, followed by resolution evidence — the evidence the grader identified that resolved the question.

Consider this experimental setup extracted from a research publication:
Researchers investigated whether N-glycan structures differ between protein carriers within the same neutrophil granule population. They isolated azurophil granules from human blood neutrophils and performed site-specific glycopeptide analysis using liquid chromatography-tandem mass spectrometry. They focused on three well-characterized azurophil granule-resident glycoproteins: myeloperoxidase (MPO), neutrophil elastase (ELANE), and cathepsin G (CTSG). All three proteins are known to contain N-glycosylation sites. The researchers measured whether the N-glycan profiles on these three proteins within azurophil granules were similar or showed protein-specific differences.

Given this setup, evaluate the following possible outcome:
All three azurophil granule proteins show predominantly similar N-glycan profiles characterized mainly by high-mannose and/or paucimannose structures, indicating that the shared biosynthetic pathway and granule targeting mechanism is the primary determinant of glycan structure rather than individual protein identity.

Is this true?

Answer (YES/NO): NO